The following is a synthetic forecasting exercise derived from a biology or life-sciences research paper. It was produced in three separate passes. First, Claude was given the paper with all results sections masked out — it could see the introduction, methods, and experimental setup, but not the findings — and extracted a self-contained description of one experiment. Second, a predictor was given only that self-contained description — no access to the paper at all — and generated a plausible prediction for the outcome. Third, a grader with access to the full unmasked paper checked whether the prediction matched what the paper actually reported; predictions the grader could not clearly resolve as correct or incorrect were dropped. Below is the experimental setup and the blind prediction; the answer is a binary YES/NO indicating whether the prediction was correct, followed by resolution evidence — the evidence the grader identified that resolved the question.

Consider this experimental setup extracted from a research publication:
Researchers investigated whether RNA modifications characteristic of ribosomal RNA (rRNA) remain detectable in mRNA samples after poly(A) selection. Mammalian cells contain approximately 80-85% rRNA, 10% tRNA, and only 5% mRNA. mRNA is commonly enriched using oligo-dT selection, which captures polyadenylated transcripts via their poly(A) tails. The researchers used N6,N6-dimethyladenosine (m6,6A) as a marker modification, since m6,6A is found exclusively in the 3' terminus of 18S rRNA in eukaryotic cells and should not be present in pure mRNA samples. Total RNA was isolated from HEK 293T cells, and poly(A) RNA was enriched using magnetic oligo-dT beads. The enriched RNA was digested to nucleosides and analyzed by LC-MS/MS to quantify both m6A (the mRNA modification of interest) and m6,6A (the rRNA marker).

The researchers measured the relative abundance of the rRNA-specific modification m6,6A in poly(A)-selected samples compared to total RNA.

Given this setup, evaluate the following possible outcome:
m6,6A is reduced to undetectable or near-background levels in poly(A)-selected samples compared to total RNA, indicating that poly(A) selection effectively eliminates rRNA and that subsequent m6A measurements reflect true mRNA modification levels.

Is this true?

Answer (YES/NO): NO